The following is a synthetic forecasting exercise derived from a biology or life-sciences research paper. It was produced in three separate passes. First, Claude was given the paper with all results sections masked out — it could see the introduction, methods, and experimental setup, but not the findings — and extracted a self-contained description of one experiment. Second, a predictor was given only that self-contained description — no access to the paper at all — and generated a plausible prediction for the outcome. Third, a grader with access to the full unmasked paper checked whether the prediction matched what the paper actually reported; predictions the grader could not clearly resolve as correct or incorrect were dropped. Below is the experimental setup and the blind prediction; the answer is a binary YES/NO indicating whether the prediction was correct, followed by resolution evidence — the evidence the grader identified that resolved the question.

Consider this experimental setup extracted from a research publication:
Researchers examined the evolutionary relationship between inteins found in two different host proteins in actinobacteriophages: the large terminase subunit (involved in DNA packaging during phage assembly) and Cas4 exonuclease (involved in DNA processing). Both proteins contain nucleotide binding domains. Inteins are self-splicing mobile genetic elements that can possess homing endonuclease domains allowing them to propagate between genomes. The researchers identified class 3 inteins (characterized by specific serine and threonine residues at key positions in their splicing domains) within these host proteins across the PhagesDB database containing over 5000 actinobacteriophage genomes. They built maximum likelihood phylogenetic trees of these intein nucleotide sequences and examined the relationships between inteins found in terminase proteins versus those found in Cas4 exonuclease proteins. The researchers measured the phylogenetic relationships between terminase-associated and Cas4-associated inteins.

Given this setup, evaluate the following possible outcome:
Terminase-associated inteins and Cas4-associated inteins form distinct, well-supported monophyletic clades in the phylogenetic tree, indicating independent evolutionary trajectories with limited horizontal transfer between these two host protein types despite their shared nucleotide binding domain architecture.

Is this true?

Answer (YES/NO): NO